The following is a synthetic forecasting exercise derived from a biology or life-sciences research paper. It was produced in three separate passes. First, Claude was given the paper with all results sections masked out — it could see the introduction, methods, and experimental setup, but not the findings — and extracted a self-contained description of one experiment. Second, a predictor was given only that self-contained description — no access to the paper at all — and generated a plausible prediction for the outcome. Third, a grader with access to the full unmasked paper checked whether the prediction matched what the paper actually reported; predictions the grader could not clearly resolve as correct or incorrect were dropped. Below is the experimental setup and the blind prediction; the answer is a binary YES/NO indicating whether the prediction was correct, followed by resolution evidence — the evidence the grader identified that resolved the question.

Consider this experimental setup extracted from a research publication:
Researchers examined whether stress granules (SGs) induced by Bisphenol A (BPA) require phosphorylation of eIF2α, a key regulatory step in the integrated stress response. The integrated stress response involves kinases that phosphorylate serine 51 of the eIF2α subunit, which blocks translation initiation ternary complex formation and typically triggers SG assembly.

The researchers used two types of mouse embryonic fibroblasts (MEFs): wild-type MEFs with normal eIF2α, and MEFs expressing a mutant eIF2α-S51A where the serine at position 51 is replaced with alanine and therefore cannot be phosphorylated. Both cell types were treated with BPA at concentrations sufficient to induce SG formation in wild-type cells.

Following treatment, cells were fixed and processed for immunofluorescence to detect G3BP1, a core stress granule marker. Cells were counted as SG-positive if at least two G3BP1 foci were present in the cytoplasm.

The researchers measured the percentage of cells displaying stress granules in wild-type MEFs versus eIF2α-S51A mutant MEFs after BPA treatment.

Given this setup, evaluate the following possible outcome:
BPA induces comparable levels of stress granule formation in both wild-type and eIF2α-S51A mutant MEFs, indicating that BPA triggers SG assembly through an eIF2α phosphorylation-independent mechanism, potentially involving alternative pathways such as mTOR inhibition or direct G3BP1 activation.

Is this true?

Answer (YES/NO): NO